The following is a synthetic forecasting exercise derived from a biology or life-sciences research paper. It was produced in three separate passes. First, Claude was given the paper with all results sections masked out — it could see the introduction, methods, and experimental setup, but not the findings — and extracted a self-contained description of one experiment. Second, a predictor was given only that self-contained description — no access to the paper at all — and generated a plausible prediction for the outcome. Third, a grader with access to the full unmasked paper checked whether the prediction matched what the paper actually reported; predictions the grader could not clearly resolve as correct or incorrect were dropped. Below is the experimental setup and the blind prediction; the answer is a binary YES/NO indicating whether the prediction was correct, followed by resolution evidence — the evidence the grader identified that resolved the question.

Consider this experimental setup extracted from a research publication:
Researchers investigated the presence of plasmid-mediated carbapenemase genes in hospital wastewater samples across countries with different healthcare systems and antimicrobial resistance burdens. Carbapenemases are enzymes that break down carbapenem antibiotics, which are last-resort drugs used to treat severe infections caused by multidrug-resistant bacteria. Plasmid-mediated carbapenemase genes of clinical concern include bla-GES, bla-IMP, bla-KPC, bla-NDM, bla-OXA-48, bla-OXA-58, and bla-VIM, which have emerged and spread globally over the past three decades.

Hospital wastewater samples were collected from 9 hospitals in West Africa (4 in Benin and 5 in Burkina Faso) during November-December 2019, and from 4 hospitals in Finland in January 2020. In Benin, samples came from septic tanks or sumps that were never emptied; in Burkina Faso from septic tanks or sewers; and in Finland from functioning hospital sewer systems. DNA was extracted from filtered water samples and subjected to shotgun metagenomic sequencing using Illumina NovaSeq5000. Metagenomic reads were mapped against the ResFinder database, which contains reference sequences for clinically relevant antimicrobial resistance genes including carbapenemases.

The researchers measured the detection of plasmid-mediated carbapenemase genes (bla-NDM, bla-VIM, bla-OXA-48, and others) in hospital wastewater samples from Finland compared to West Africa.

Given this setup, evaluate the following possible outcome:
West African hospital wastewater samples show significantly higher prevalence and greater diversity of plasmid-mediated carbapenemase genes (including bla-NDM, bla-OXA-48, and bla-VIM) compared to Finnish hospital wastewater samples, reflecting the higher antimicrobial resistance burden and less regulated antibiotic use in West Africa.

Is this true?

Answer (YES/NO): NO